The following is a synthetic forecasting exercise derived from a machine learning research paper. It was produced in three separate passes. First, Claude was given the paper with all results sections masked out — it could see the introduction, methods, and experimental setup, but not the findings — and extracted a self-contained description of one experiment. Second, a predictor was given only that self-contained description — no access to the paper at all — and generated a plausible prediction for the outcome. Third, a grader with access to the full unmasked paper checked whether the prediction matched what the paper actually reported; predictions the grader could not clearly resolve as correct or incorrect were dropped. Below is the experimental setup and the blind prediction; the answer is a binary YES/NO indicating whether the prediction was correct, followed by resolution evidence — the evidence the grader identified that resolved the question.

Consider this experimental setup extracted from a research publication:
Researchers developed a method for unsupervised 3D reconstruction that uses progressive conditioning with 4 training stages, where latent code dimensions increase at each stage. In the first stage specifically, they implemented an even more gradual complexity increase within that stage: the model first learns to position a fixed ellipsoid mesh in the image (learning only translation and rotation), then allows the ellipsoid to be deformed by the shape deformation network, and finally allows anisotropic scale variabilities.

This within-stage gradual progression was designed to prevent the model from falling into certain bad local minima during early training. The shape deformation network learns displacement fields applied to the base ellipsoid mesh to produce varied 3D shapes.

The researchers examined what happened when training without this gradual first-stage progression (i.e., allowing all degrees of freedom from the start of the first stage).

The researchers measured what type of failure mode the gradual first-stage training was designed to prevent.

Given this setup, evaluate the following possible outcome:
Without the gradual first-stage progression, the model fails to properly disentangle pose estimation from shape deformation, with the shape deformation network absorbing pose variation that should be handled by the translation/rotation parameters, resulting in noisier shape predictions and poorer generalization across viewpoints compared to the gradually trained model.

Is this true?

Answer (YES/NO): NO